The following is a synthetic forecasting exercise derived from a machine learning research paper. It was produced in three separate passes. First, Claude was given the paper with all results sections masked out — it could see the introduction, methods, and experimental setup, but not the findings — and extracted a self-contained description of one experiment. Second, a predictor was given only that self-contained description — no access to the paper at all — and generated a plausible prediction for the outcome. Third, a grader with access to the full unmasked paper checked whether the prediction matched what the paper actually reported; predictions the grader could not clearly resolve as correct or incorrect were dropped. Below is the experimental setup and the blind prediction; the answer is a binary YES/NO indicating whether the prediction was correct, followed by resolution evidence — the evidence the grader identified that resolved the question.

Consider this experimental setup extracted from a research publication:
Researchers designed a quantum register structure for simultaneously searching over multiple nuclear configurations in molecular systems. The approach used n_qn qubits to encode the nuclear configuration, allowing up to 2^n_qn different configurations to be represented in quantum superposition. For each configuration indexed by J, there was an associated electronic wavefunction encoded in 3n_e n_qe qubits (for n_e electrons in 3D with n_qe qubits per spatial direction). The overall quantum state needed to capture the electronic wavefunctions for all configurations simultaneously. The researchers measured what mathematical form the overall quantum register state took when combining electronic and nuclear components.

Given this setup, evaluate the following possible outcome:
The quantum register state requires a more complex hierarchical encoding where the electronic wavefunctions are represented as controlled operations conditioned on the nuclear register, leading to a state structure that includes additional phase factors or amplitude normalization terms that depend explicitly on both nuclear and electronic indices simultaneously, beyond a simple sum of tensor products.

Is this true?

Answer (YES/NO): NO